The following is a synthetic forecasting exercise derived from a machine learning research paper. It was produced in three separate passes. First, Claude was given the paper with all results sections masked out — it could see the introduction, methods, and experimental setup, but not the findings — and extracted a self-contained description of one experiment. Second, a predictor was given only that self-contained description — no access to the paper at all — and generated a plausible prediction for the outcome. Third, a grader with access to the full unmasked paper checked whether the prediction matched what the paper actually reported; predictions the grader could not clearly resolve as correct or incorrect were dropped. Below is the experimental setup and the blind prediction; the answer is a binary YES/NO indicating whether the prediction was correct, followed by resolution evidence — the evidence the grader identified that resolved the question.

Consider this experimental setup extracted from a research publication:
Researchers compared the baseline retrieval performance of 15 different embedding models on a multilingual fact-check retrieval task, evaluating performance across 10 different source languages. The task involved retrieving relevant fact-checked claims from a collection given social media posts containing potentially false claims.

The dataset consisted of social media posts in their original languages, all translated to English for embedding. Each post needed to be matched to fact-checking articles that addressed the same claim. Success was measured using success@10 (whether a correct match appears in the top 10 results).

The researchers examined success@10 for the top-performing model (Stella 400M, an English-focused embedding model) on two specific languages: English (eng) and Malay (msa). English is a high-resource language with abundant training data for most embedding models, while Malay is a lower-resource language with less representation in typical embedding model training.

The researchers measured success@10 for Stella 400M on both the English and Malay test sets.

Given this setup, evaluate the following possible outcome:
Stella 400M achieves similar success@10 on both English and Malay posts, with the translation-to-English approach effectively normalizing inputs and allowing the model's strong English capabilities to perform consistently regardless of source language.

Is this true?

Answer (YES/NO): NO